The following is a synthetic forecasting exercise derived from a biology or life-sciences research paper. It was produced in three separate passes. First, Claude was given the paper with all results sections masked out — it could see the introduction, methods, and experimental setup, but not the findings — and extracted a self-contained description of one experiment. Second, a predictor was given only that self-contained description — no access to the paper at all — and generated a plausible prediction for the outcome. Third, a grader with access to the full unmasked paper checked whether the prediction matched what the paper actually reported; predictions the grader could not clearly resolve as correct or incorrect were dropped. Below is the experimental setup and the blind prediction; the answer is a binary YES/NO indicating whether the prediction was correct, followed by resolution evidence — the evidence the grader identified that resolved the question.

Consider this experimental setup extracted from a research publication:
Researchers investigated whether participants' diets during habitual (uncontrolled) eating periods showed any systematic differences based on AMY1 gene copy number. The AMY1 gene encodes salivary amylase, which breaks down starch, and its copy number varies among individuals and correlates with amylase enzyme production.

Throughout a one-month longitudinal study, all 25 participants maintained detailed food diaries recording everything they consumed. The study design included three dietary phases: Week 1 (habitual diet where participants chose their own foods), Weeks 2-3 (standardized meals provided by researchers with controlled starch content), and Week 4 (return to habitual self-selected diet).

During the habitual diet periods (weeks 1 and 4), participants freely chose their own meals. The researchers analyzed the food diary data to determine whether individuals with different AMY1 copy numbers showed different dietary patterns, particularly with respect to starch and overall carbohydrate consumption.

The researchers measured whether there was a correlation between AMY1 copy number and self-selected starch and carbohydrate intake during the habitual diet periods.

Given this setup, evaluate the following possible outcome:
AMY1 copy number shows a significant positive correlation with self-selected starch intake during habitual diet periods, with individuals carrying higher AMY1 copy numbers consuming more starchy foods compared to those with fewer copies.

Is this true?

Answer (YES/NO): NO